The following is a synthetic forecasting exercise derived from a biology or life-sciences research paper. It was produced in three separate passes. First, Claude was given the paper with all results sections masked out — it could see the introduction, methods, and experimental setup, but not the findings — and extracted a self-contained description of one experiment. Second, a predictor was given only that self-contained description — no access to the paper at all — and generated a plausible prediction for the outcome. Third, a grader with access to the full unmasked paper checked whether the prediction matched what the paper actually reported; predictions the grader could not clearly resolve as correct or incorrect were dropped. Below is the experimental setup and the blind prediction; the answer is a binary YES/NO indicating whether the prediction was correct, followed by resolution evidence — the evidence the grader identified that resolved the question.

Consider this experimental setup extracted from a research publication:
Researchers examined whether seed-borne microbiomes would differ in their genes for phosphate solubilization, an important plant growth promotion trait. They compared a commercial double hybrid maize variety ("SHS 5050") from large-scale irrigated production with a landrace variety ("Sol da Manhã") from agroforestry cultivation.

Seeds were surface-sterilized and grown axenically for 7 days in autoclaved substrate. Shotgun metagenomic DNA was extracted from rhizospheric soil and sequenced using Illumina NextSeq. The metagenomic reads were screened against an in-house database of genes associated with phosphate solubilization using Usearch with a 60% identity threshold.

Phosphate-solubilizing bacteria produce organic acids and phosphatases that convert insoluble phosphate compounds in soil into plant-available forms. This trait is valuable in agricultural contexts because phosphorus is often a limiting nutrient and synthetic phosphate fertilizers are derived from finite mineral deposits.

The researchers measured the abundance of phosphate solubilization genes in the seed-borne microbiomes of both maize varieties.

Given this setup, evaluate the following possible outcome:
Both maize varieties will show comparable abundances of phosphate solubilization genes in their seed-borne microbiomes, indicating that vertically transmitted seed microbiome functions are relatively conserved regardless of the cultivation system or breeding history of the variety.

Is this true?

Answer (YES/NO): YES